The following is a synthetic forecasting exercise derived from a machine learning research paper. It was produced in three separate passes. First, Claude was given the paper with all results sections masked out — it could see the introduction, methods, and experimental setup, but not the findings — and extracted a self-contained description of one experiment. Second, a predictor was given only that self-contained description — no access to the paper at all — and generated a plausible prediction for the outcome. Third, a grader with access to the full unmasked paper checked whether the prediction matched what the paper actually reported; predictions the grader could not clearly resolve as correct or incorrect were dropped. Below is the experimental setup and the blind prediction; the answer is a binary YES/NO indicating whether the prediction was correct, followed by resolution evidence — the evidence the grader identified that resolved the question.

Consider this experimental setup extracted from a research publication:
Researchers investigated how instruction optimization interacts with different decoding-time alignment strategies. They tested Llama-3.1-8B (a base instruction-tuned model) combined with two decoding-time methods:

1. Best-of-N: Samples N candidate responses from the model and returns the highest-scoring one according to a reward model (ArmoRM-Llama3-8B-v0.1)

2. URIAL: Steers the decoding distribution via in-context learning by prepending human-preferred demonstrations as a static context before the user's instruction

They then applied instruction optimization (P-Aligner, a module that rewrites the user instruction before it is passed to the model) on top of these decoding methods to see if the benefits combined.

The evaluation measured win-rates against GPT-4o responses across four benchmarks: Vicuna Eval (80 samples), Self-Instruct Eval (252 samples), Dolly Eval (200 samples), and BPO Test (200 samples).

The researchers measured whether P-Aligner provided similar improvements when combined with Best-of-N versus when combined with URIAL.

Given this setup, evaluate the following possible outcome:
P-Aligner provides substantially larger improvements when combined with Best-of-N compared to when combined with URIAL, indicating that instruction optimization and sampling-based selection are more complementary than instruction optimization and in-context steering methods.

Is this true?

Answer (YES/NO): YES